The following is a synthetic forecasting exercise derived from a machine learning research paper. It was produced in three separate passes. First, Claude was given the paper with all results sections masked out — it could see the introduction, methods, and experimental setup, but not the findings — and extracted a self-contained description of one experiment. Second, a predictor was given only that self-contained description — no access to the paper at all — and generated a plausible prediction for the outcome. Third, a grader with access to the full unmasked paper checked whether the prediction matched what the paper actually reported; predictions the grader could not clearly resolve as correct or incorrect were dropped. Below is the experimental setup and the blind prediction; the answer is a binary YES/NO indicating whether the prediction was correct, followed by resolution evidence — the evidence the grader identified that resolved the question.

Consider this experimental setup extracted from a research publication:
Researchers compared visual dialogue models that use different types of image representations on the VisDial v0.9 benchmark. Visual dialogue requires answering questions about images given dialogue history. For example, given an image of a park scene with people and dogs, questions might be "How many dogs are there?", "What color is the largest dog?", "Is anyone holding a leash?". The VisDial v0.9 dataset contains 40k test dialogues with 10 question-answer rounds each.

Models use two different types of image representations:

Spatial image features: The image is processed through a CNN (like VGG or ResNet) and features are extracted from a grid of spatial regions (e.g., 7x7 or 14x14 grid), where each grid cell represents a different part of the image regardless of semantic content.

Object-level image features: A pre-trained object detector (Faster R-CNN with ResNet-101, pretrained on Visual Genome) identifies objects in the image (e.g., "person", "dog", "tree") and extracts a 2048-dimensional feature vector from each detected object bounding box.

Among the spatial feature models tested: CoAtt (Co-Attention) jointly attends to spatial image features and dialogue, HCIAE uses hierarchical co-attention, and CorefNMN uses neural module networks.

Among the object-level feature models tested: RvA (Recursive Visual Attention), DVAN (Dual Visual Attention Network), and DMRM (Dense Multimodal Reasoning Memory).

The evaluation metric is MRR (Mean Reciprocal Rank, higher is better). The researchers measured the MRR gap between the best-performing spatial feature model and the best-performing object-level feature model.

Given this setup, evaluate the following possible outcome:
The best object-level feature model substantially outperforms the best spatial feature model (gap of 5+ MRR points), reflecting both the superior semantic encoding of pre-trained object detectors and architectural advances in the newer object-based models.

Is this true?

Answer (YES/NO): NO